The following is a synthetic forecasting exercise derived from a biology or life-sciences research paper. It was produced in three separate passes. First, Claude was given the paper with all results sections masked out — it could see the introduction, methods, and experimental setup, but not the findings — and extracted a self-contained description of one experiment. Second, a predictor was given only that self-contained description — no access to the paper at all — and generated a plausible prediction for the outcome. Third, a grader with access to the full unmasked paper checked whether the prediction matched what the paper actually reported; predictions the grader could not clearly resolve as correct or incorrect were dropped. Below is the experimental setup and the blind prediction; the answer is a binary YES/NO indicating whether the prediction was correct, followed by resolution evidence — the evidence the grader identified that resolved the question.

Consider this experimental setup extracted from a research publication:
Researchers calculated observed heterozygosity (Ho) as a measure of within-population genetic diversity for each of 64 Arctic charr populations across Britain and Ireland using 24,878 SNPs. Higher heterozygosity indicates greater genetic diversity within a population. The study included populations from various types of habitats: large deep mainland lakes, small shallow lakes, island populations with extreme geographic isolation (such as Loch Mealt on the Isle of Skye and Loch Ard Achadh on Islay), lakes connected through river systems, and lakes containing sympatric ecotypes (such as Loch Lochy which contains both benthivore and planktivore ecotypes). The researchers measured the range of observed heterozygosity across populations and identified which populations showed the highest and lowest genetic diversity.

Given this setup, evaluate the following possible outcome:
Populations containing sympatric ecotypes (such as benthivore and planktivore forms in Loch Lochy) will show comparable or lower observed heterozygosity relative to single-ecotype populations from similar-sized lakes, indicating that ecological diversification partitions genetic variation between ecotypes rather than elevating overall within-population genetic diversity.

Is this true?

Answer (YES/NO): NO